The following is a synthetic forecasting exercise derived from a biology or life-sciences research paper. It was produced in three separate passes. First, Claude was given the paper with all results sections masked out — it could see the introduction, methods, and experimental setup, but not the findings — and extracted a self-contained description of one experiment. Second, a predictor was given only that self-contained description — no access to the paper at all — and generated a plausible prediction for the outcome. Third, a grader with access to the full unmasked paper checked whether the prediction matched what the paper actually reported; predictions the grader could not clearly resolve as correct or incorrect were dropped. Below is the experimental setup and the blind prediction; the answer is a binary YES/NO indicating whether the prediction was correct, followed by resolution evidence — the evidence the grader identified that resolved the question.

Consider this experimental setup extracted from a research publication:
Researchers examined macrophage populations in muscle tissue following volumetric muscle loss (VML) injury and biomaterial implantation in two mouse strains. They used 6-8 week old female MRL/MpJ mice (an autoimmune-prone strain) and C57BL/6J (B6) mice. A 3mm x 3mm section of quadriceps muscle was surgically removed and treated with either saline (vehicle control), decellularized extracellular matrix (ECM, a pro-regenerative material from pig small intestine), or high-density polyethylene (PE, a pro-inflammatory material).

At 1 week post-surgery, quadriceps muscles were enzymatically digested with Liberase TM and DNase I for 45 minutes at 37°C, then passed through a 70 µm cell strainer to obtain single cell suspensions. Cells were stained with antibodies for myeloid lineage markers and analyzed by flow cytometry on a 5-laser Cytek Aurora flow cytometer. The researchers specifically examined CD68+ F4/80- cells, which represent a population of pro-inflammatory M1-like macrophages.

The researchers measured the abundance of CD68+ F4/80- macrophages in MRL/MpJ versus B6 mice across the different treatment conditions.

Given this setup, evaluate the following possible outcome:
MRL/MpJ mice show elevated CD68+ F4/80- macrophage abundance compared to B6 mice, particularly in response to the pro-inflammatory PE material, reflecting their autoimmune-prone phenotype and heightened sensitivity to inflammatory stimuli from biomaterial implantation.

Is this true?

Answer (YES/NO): YES